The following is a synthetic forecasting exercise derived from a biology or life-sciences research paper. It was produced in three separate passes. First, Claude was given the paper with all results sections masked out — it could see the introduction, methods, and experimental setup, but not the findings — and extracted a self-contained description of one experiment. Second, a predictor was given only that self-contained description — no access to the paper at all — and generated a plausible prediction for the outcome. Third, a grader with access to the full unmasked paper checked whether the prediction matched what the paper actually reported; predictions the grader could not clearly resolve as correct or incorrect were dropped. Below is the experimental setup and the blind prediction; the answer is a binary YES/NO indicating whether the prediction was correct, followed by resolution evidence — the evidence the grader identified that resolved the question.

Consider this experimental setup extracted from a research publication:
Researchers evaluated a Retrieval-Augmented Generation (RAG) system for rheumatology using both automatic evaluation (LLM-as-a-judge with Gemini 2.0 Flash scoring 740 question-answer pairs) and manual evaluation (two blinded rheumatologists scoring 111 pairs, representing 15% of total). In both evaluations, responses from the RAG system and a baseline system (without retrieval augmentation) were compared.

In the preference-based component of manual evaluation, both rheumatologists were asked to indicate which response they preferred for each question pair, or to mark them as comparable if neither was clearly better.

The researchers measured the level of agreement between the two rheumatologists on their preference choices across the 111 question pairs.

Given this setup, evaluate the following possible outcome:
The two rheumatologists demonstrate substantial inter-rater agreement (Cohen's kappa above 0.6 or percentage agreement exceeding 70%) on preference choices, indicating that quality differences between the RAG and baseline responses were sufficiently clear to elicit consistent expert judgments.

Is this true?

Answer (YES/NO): NO